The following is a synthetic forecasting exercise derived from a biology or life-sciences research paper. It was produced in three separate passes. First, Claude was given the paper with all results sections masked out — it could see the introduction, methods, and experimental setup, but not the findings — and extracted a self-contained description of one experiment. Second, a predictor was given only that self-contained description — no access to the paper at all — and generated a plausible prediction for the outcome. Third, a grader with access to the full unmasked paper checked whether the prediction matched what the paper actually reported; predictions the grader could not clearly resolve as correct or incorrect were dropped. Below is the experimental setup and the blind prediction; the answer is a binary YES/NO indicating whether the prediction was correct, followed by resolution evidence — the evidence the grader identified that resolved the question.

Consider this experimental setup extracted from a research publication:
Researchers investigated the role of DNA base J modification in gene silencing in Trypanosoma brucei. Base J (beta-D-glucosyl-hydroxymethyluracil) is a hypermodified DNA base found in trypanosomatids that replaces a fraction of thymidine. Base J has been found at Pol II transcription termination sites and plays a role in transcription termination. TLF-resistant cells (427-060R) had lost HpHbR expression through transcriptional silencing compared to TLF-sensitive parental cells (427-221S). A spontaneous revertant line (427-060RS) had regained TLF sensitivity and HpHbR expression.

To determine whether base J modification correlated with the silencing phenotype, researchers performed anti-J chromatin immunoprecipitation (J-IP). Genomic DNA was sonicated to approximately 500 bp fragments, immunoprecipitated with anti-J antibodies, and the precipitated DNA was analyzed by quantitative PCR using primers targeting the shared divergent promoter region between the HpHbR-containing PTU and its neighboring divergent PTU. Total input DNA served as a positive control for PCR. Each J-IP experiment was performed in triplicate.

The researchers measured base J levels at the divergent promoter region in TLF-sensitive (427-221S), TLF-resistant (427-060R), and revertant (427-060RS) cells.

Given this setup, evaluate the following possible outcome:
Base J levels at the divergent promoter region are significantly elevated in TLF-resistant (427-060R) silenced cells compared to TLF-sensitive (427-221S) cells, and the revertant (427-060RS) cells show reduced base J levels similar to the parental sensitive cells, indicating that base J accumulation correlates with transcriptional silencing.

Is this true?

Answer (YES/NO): NO